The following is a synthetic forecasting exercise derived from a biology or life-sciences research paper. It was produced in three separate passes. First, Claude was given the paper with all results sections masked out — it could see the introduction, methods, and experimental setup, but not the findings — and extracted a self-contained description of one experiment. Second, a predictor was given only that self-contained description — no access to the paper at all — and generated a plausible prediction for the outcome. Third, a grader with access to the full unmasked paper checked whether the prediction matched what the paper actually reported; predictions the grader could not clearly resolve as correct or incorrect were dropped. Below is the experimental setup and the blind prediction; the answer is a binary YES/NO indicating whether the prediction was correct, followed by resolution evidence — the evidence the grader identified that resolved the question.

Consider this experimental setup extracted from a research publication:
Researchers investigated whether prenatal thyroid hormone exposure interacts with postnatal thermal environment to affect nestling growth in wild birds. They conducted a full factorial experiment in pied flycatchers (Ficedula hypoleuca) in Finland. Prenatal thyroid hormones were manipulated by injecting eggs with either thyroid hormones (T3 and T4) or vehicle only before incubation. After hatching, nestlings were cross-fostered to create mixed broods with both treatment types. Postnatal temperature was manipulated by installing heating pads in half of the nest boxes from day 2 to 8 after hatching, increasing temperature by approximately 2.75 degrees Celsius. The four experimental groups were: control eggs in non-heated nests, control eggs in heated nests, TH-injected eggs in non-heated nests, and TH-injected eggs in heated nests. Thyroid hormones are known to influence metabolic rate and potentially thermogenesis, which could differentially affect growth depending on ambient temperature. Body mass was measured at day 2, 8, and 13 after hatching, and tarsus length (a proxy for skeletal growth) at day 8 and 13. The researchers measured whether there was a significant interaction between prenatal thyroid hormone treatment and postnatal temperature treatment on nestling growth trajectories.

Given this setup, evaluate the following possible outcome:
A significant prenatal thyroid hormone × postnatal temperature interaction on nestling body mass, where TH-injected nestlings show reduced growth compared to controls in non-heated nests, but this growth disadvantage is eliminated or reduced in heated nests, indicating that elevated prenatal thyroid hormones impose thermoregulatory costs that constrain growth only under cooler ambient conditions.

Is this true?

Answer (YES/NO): NO